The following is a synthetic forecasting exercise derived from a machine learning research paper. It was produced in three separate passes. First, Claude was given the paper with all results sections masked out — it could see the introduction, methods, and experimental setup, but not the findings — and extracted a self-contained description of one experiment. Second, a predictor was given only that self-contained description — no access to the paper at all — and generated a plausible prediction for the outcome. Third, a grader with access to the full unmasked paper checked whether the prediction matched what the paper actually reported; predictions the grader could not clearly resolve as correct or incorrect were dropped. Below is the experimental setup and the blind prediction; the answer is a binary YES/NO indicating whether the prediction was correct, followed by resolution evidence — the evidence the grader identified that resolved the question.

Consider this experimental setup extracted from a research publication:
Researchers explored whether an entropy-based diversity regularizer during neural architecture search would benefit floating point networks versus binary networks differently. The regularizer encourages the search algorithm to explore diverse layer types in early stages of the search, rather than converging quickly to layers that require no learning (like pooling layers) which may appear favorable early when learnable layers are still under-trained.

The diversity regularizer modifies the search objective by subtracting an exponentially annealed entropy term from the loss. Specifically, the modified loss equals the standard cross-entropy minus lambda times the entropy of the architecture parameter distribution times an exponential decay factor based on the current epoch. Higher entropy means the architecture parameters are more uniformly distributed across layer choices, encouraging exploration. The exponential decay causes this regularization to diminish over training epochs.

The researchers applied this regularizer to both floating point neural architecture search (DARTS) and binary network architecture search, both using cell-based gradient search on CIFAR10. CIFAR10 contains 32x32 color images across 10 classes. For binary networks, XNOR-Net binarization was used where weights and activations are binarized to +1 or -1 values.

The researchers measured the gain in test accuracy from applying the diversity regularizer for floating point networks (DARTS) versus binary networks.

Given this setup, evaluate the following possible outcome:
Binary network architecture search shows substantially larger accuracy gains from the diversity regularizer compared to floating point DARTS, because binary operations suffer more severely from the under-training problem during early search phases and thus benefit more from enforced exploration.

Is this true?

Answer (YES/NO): YES